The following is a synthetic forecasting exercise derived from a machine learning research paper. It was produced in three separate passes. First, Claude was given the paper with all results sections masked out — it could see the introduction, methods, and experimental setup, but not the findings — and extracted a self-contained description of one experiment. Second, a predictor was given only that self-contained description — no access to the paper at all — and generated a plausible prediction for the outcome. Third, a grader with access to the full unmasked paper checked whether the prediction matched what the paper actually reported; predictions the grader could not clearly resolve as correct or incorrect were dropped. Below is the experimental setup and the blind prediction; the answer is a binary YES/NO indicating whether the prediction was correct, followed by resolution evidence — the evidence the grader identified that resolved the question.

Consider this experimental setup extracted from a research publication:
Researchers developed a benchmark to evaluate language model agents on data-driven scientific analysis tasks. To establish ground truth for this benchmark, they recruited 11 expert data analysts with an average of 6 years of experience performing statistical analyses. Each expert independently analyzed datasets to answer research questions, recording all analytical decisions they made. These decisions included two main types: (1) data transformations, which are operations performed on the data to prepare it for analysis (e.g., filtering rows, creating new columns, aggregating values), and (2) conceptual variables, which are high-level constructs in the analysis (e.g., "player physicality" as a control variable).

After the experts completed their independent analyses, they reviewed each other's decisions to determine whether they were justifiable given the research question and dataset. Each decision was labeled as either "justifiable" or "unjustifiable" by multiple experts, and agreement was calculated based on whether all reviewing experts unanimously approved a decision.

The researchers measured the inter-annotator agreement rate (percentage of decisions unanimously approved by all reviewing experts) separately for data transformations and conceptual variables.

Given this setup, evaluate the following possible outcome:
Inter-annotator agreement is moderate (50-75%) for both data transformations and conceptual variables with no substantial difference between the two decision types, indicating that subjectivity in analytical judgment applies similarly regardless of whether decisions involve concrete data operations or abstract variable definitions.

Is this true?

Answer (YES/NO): NO